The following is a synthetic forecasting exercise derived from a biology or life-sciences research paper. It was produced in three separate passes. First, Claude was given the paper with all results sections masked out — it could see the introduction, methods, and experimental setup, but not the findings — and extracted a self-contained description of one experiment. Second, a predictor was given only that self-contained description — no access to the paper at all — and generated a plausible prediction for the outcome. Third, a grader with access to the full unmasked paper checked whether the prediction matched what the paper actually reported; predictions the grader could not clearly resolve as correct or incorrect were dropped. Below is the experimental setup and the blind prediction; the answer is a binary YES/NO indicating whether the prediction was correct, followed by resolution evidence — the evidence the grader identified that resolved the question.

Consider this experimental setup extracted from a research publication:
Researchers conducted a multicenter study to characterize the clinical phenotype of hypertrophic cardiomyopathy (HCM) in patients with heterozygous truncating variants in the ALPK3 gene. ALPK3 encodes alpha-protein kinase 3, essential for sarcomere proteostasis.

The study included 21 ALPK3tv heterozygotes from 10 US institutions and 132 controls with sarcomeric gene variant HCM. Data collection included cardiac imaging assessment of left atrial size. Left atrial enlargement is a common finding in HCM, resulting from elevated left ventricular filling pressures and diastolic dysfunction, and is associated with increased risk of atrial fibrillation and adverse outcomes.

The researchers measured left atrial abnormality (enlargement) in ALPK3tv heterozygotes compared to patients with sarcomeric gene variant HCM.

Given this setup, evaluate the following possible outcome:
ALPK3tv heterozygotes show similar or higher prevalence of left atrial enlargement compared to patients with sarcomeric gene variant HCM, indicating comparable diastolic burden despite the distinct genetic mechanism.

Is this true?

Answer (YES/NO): NO